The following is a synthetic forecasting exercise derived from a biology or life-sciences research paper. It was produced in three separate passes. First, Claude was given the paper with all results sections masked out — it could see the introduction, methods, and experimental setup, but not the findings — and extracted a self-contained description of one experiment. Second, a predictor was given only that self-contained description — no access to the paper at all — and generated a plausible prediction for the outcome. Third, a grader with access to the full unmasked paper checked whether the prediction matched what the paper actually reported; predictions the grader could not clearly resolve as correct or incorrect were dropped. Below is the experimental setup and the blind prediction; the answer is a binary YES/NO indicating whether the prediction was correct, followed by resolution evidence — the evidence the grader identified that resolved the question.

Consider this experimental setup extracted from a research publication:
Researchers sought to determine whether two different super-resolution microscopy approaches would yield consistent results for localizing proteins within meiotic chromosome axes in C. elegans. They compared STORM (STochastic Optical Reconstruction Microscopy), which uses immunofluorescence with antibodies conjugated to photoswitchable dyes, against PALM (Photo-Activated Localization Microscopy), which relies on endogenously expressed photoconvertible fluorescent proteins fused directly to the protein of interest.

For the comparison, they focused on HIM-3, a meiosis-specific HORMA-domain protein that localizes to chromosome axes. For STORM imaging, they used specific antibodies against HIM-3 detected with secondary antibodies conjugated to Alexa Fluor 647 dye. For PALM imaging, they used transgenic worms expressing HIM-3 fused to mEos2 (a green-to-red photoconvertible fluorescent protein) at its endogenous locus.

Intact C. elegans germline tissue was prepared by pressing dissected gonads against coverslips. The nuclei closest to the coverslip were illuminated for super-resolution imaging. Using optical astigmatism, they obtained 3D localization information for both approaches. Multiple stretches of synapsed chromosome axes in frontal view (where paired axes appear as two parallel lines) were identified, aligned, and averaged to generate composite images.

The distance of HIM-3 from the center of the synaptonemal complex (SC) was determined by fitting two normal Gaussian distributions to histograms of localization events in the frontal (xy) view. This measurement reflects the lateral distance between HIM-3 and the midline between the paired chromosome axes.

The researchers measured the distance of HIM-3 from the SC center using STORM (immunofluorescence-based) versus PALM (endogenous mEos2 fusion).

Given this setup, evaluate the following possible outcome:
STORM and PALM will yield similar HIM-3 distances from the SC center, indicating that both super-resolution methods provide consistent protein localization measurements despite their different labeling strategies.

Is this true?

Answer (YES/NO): YES